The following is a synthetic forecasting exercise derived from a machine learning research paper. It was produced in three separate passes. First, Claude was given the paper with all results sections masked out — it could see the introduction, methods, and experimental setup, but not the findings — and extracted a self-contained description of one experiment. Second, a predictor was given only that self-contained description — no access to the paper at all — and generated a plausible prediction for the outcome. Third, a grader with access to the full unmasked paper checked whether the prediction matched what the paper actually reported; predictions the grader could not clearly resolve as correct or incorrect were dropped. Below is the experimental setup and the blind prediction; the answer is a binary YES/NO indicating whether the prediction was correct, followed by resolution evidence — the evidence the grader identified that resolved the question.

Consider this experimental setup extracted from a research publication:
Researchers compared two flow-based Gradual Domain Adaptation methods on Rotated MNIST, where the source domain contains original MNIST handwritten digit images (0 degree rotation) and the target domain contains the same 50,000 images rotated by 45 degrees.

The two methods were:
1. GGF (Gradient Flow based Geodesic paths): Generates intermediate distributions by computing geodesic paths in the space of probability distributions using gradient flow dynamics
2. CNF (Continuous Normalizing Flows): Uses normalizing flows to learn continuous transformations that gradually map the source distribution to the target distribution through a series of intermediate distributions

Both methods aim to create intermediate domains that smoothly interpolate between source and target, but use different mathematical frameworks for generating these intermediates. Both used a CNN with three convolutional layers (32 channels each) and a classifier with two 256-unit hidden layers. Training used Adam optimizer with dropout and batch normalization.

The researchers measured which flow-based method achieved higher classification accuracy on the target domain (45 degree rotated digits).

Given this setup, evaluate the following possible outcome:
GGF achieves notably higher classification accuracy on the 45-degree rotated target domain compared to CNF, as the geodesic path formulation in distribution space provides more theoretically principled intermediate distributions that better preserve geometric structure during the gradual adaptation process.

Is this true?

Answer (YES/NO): YES